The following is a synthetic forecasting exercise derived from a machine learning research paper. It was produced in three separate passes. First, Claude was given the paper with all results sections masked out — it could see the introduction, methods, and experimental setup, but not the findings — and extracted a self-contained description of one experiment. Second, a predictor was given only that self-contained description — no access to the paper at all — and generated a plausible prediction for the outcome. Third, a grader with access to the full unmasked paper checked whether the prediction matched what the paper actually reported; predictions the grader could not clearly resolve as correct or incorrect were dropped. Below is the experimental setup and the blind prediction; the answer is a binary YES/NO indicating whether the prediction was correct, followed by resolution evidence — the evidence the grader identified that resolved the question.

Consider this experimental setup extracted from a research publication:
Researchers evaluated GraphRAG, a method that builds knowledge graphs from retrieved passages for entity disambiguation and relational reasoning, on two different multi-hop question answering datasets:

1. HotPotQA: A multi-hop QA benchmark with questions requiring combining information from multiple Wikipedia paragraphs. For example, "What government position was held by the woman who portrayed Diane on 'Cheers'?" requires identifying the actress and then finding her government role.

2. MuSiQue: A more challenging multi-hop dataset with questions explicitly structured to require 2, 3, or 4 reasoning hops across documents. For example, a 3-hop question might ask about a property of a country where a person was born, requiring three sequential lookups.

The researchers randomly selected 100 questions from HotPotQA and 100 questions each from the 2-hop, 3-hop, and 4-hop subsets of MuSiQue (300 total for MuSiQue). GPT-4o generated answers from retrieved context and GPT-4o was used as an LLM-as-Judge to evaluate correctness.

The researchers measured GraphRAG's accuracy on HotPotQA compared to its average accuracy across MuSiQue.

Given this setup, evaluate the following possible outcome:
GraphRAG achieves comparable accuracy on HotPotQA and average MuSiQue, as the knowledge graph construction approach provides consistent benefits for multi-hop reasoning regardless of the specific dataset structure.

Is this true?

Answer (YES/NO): NO